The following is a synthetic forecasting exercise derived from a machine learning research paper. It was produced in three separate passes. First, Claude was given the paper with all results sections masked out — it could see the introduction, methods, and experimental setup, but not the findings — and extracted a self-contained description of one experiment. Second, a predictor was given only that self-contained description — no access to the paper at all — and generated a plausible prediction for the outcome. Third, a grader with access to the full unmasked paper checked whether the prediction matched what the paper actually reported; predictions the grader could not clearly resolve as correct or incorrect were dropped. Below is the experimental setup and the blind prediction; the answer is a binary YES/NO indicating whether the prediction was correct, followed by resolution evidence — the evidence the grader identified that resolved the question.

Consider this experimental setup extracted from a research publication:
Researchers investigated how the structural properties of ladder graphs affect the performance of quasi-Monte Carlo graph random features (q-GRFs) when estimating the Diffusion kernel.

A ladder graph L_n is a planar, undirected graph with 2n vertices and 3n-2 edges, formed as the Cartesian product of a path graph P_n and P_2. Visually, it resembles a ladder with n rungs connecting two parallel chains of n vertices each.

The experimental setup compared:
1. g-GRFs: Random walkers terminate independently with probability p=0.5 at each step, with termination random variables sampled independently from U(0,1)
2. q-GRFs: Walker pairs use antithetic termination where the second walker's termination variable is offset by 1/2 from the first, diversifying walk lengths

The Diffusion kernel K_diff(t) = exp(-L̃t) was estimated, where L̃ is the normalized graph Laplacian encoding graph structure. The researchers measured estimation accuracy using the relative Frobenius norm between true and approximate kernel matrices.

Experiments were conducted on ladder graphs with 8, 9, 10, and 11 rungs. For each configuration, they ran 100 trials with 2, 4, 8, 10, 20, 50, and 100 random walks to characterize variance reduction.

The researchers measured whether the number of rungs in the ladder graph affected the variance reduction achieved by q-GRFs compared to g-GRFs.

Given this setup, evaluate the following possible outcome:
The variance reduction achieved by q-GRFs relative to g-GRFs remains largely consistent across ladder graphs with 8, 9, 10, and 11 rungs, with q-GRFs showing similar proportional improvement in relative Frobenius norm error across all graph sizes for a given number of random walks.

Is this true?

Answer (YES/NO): NO